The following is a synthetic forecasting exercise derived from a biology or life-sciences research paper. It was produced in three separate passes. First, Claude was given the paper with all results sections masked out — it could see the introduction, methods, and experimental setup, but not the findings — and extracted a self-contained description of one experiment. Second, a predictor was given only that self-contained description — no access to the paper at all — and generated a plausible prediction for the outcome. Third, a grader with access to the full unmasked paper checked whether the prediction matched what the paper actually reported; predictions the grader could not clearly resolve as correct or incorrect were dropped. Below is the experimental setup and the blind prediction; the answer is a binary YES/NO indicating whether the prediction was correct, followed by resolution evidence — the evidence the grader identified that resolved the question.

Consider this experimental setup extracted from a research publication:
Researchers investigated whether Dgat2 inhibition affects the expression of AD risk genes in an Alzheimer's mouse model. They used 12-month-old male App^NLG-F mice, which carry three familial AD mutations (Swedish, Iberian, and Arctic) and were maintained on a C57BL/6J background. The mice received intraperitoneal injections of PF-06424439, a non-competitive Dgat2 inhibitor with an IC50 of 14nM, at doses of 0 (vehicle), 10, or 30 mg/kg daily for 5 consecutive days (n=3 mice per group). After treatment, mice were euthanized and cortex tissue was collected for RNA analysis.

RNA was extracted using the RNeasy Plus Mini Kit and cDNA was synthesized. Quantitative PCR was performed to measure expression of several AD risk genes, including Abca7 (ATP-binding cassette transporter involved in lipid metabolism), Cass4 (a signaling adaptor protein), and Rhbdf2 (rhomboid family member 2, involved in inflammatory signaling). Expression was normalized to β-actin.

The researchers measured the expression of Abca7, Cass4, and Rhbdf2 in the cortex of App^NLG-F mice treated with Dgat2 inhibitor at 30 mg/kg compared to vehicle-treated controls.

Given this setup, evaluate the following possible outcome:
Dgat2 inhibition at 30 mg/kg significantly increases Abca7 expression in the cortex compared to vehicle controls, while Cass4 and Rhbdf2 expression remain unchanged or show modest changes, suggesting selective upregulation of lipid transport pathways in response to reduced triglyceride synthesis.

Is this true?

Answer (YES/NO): NO